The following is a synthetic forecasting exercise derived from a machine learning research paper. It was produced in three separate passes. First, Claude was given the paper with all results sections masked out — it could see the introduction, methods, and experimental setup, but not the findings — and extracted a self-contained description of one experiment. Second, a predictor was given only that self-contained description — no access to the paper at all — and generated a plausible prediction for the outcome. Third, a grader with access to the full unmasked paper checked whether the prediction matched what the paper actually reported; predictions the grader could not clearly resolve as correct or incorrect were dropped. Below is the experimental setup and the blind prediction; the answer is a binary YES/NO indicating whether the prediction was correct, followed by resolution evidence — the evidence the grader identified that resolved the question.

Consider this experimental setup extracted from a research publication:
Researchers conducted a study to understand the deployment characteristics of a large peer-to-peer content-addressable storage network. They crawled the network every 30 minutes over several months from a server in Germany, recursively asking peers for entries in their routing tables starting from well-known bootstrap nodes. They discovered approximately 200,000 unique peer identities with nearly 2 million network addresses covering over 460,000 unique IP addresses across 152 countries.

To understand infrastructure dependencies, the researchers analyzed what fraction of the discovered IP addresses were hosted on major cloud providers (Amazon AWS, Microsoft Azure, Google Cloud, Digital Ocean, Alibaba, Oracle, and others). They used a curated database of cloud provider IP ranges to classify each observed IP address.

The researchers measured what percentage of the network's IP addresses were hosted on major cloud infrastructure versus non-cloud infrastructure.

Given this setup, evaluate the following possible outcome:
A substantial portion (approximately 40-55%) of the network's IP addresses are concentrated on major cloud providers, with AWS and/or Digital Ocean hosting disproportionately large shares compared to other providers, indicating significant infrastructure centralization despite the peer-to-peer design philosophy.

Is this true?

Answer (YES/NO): NO